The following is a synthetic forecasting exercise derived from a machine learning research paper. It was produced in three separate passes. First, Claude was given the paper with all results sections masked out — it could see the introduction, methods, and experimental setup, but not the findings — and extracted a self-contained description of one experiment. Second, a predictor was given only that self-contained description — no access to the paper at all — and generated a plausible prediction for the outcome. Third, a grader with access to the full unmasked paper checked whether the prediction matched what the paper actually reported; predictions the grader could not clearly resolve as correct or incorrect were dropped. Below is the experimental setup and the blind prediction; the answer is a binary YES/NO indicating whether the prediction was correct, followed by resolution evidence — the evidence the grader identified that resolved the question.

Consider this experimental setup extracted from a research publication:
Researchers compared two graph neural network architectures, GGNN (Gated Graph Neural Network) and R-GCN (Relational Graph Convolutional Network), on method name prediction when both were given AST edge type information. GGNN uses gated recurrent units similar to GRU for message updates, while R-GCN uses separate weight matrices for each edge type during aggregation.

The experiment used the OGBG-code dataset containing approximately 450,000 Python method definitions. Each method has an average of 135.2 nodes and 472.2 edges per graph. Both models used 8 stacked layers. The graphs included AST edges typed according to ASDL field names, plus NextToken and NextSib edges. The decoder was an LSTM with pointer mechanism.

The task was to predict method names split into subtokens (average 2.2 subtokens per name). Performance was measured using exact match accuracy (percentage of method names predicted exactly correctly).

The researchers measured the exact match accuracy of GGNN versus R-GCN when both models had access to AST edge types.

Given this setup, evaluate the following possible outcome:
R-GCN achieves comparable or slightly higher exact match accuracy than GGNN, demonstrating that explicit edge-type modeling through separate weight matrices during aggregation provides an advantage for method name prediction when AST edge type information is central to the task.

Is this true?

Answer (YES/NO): NO